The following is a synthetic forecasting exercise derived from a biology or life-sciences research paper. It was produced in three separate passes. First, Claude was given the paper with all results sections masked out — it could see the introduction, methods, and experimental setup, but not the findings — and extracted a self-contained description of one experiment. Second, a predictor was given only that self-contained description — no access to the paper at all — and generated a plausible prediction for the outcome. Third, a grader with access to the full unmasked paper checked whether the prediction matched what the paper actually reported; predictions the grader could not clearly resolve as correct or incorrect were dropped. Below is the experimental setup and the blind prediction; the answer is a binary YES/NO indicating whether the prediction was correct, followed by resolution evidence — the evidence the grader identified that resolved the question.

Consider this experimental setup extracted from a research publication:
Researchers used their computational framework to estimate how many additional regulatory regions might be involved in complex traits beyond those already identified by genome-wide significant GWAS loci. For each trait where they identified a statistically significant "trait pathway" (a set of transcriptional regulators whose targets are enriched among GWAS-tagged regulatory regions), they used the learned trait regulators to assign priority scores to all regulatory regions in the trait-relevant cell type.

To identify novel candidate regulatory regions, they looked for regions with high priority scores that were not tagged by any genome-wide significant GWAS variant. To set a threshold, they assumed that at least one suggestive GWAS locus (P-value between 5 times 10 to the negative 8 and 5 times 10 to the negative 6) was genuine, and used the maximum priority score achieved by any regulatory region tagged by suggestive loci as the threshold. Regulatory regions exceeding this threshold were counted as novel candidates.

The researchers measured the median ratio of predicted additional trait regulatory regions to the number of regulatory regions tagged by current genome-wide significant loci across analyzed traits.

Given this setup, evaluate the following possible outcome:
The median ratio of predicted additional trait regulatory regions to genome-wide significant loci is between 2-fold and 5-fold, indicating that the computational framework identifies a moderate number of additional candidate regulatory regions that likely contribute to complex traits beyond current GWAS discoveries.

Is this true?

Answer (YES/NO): YES